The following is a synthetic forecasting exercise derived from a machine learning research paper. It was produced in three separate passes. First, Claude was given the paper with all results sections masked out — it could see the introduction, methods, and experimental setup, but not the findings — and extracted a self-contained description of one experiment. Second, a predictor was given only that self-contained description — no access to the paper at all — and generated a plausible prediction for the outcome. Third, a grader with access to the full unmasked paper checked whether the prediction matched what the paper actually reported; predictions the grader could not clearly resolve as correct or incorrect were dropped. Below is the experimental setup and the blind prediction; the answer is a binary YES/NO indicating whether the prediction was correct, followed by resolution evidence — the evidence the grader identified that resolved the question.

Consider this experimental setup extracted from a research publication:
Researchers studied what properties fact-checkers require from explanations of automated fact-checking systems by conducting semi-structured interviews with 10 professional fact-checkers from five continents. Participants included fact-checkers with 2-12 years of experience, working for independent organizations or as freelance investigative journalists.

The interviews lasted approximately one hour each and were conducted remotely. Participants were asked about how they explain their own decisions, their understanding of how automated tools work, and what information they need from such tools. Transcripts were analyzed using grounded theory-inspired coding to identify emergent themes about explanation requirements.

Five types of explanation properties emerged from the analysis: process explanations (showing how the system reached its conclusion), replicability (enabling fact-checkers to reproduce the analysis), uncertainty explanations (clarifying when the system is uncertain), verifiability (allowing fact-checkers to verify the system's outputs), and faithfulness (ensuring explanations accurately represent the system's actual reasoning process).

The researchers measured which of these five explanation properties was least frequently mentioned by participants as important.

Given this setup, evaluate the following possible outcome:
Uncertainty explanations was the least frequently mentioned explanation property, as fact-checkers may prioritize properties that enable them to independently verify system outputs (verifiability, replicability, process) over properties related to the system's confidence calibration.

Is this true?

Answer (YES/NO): NO